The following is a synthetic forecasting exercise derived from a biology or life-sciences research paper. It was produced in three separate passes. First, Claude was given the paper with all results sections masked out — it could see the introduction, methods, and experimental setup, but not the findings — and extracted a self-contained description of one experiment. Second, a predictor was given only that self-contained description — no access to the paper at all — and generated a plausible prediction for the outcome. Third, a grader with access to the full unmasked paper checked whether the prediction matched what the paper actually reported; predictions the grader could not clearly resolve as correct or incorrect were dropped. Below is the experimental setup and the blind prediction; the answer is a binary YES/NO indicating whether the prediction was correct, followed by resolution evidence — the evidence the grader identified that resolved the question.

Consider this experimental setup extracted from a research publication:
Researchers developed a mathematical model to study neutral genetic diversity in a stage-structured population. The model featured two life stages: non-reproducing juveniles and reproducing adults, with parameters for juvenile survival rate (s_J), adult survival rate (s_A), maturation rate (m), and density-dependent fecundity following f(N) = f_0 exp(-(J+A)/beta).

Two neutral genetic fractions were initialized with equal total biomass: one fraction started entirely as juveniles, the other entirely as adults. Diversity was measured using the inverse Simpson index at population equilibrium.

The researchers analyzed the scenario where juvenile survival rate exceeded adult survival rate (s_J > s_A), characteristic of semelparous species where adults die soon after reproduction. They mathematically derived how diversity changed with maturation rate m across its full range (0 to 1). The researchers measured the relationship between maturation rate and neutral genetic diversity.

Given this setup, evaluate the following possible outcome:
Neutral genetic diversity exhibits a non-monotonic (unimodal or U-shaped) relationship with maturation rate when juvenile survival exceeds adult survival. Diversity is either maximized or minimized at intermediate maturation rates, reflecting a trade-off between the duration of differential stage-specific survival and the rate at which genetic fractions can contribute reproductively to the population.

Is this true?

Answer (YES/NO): YES